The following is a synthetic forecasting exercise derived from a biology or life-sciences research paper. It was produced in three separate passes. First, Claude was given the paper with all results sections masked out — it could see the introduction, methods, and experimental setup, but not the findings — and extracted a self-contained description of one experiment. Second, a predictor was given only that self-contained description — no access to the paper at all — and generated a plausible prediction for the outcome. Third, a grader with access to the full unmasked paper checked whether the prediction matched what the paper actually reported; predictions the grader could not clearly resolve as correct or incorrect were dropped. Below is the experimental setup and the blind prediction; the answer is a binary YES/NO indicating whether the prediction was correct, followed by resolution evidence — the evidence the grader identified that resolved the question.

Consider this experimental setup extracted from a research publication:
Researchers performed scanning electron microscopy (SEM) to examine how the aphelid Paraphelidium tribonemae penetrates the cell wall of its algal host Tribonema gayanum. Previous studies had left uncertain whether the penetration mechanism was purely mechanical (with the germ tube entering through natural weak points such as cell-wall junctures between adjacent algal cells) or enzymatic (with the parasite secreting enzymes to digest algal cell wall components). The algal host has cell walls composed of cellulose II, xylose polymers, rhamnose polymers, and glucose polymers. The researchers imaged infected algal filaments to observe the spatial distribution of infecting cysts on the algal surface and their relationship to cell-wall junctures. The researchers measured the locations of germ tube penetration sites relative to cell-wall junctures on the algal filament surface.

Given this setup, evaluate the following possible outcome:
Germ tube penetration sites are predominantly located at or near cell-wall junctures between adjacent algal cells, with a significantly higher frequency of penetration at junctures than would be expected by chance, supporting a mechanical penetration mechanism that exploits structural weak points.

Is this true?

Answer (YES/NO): NO